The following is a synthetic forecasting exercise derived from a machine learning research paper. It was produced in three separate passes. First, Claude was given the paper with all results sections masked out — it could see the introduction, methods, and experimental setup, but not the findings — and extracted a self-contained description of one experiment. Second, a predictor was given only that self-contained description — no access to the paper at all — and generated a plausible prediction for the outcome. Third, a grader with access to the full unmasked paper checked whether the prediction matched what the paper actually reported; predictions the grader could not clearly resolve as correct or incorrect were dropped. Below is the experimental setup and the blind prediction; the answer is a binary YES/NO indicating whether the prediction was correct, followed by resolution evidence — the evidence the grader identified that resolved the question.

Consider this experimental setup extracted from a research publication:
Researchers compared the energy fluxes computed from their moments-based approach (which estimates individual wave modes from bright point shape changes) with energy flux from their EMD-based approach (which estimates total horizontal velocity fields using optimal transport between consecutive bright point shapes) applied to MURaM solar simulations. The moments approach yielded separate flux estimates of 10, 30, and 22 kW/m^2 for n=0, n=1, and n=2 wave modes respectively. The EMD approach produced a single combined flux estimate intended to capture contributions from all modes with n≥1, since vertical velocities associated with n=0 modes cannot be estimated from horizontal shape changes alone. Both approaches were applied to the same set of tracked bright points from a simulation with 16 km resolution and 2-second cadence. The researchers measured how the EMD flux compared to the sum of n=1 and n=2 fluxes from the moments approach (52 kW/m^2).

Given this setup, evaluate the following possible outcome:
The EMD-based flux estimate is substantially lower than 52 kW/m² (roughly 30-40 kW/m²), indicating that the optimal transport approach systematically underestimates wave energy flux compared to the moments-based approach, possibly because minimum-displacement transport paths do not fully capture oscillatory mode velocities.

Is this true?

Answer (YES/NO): NO